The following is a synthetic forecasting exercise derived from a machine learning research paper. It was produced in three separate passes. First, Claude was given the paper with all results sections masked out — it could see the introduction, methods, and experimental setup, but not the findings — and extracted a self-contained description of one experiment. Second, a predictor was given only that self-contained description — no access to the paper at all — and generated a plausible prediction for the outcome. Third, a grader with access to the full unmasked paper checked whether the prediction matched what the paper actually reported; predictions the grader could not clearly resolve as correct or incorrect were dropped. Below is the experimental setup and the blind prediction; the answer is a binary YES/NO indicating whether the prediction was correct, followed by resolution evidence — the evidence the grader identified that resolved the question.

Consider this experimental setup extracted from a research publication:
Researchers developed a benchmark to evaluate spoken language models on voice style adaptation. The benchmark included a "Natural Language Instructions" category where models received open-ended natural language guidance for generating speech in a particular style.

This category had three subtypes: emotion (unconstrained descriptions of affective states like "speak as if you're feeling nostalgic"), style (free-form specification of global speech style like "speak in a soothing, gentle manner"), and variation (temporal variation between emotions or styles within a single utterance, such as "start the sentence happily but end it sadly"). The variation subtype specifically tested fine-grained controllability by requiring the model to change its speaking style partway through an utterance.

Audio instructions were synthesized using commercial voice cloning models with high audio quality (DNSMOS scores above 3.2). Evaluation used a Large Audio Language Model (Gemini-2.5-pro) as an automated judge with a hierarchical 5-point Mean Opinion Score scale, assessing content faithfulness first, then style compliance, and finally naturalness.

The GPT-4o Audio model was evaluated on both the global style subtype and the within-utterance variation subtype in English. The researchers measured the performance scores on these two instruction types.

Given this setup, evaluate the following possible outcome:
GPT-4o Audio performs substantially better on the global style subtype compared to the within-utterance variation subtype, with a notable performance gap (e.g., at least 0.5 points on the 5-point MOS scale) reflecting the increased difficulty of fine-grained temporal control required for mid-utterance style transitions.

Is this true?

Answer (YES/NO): NO